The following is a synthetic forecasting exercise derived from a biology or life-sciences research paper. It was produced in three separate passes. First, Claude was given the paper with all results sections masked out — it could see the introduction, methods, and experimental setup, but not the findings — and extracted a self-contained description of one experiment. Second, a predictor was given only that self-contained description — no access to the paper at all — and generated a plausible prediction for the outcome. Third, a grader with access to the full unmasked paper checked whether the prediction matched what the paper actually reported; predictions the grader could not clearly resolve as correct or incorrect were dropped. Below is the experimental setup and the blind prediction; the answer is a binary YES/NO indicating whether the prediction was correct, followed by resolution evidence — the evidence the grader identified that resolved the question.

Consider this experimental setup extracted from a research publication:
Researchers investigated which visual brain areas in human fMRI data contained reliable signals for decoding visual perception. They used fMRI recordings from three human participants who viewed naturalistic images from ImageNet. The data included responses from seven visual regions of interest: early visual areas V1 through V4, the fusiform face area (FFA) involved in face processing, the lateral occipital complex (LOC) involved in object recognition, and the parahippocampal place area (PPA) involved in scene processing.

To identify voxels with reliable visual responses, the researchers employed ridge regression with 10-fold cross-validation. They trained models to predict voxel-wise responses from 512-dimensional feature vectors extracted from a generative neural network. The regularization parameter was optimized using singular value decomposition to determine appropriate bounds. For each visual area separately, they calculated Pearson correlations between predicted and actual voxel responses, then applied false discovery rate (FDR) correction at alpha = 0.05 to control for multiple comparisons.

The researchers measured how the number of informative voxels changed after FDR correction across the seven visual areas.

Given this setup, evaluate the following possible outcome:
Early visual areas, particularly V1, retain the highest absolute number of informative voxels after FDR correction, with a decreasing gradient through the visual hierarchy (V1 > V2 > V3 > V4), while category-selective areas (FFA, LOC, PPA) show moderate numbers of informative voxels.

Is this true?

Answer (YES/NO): NO